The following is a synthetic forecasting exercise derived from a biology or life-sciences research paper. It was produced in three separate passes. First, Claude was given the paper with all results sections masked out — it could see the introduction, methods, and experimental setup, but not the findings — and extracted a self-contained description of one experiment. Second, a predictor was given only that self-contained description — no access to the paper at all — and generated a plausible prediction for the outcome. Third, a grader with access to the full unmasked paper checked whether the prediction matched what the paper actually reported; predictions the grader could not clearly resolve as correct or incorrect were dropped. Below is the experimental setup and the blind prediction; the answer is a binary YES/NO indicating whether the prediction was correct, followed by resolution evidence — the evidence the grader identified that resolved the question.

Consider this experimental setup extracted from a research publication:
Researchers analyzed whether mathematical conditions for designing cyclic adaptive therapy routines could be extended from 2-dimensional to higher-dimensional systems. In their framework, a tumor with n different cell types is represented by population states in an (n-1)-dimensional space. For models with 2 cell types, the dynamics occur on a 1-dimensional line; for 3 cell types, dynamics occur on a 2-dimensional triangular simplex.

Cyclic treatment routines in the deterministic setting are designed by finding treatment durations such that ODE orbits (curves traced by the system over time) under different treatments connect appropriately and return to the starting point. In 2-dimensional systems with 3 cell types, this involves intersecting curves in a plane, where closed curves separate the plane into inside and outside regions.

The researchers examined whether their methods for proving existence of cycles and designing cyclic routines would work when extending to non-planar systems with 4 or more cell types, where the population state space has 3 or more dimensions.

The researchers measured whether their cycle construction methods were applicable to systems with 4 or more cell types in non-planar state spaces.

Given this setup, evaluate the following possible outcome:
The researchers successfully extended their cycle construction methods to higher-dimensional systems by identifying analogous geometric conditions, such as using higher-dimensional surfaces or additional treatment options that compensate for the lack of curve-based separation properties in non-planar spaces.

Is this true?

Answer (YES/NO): NO